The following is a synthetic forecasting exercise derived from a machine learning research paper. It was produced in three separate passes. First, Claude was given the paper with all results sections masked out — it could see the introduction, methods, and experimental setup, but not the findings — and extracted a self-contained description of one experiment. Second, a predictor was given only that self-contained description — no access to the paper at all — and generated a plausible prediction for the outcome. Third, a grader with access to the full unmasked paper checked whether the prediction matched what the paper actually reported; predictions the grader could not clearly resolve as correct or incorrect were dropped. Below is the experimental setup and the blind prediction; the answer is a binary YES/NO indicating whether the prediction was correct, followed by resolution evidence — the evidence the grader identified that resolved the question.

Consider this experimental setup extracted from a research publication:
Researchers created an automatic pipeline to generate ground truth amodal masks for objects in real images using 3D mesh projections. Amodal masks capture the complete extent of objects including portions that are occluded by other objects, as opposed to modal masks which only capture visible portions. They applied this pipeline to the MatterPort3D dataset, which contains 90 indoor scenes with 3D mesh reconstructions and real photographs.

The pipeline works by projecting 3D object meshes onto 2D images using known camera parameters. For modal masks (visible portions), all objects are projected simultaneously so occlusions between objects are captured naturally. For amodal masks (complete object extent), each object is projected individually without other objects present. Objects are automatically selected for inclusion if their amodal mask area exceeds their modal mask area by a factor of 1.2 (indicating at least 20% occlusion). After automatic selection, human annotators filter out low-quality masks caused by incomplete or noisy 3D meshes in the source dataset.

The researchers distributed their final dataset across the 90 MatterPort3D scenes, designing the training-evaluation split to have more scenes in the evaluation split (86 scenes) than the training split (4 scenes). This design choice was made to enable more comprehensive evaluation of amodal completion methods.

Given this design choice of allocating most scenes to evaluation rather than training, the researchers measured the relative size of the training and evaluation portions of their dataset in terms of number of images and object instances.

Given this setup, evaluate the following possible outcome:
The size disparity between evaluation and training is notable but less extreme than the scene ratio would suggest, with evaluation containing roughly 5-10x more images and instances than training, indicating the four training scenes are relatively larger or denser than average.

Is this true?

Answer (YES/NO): YES